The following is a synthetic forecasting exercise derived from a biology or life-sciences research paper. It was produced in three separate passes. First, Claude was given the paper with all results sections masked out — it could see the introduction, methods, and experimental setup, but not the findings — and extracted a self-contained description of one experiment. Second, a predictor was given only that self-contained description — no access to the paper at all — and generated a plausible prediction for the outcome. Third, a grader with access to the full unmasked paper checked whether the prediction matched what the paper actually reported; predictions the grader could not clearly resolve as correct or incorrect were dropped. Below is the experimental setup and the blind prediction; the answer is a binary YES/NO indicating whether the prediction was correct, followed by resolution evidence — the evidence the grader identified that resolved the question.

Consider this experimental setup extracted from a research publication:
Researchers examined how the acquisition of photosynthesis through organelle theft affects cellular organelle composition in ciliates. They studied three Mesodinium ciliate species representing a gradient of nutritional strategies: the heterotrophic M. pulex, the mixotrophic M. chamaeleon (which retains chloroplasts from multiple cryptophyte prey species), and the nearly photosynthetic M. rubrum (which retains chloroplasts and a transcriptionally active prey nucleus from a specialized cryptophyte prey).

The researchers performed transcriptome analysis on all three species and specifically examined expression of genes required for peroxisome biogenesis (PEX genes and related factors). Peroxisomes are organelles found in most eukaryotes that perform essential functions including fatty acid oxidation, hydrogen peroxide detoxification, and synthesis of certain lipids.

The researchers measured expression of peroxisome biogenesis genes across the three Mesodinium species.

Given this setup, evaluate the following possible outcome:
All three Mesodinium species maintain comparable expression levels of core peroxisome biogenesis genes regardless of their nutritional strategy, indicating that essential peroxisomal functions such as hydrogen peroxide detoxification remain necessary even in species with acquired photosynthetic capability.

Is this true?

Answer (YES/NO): NO